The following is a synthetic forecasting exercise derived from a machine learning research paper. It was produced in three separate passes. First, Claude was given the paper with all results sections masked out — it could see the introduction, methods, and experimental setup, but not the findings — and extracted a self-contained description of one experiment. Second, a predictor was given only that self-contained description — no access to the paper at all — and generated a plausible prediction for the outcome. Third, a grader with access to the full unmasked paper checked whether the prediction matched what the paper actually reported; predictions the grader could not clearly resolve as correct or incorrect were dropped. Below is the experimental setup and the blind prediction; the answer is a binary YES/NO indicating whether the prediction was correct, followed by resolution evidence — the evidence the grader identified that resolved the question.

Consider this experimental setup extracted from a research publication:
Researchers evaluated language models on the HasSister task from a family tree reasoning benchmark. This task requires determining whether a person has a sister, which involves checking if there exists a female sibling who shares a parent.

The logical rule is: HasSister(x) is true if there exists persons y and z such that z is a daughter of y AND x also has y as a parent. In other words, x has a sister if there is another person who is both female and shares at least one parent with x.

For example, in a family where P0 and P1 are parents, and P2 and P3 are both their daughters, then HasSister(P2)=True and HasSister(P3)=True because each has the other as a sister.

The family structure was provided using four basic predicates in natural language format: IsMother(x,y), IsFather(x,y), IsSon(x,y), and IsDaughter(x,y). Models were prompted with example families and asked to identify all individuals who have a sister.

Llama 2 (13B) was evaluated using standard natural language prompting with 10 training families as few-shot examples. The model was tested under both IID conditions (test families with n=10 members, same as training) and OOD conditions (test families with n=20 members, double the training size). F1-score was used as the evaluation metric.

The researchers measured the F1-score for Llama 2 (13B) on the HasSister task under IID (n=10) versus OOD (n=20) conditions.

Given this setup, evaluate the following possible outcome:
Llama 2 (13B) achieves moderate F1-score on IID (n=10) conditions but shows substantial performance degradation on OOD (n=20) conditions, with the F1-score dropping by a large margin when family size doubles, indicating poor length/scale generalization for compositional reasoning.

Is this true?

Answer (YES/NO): YES